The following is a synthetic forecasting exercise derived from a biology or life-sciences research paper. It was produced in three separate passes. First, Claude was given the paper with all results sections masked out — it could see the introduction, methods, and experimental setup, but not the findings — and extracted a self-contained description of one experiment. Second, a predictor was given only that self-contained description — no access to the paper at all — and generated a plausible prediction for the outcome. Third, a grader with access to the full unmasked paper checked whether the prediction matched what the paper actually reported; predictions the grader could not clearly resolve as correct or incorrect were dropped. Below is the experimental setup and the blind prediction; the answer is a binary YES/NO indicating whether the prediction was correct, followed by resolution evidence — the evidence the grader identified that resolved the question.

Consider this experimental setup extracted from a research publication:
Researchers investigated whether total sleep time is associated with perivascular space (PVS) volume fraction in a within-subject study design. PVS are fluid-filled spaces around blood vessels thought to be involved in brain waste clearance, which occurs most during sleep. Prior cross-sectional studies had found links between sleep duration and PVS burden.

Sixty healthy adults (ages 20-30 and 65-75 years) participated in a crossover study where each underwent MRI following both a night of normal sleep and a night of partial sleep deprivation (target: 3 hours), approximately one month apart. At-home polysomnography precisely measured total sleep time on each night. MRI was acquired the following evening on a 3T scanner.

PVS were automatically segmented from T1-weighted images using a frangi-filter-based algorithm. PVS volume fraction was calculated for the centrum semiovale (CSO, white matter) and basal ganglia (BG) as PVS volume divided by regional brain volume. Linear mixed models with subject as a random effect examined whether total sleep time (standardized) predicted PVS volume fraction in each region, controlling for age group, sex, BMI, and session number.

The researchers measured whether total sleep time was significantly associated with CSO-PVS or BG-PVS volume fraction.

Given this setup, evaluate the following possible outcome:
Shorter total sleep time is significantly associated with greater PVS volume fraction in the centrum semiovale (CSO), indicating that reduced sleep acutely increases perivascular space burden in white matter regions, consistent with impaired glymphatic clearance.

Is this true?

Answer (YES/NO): NO